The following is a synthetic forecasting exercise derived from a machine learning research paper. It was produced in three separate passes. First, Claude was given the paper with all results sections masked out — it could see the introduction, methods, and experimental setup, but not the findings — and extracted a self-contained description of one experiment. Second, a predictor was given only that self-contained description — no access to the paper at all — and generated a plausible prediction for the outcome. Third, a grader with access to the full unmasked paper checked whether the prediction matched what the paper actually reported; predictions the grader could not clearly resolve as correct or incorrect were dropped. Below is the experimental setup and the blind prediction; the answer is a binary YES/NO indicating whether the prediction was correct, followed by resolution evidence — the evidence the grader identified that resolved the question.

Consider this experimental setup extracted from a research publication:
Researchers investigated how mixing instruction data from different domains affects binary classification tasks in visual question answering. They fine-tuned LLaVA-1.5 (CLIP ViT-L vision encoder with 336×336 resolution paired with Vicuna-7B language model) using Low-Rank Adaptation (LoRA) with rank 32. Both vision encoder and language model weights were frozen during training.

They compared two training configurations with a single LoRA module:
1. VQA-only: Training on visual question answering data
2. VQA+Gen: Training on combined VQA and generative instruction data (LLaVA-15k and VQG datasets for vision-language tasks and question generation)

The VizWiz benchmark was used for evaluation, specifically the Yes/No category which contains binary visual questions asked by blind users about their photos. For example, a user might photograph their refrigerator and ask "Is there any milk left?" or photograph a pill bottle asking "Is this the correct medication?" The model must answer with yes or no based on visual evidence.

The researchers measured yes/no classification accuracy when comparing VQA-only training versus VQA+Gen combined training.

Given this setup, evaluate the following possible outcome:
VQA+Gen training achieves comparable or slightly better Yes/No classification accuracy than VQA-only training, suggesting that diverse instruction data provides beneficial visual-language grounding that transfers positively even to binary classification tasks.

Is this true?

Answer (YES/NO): YES